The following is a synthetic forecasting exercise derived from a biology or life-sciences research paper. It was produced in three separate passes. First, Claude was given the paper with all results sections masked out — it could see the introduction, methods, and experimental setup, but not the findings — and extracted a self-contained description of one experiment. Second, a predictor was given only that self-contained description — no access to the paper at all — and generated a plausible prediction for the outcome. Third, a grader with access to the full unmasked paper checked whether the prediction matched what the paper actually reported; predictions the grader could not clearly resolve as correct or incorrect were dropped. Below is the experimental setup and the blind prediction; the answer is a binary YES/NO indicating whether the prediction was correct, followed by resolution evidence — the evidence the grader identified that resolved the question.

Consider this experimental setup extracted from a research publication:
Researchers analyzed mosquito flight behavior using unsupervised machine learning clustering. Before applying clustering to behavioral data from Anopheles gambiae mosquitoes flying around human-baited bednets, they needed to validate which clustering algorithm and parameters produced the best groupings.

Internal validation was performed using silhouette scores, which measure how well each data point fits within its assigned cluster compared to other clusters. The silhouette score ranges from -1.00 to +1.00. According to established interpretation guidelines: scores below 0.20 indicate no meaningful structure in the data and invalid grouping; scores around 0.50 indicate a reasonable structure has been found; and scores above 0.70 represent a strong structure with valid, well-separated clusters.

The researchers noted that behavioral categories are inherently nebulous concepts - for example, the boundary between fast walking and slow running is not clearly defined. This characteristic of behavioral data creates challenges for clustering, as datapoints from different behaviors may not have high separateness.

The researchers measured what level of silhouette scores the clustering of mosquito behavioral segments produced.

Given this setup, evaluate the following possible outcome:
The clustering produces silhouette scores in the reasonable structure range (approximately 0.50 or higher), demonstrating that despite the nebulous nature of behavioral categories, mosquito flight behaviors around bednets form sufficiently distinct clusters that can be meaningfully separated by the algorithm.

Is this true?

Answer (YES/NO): NO